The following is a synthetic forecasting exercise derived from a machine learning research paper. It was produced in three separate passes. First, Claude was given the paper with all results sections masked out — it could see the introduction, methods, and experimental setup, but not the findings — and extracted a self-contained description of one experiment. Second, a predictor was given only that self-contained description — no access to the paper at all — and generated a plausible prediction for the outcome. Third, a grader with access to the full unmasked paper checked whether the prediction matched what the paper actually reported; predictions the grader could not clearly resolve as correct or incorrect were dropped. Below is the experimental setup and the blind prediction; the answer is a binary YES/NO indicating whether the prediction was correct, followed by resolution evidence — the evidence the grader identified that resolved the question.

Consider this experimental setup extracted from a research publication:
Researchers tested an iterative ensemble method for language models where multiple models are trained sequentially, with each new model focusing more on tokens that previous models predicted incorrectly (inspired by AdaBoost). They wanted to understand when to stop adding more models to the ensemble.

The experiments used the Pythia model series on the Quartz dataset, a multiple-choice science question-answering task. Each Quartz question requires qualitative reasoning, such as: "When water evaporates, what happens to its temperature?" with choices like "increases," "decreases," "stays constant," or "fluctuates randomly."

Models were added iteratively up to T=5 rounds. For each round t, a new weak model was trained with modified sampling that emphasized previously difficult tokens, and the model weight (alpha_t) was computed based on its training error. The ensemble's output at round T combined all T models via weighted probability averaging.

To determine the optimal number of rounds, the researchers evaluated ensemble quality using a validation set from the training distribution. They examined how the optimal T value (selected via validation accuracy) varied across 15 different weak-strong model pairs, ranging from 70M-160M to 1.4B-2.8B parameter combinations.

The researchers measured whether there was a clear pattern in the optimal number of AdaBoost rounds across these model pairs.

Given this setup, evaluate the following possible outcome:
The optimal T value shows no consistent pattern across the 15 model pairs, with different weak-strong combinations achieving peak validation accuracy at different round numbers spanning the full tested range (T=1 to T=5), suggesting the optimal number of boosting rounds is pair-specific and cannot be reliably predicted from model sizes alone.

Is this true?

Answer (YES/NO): NO